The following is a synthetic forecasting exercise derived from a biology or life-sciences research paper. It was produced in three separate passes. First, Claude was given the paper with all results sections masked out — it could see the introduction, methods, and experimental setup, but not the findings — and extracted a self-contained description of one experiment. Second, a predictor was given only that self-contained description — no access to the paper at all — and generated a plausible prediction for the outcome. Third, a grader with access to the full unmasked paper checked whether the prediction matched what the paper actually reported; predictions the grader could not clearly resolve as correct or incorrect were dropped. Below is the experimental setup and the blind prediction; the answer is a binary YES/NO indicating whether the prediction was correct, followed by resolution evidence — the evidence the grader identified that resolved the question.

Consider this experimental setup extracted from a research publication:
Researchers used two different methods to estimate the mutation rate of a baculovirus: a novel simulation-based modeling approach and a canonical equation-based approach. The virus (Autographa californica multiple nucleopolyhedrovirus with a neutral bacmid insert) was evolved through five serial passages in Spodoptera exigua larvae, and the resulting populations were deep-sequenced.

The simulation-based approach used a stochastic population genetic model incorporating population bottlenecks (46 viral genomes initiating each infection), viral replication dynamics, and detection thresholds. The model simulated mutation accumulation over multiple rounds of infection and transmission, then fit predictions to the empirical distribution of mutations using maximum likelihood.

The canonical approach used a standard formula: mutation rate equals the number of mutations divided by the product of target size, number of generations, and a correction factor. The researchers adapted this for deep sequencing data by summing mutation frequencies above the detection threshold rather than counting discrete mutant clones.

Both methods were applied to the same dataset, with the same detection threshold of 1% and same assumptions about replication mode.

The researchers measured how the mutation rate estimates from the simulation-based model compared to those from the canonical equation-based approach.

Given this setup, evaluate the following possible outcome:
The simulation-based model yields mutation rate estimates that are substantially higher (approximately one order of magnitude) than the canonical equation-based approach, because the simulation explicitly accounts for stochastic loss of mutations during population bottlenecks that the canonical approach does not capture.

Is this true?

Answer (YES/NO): NO